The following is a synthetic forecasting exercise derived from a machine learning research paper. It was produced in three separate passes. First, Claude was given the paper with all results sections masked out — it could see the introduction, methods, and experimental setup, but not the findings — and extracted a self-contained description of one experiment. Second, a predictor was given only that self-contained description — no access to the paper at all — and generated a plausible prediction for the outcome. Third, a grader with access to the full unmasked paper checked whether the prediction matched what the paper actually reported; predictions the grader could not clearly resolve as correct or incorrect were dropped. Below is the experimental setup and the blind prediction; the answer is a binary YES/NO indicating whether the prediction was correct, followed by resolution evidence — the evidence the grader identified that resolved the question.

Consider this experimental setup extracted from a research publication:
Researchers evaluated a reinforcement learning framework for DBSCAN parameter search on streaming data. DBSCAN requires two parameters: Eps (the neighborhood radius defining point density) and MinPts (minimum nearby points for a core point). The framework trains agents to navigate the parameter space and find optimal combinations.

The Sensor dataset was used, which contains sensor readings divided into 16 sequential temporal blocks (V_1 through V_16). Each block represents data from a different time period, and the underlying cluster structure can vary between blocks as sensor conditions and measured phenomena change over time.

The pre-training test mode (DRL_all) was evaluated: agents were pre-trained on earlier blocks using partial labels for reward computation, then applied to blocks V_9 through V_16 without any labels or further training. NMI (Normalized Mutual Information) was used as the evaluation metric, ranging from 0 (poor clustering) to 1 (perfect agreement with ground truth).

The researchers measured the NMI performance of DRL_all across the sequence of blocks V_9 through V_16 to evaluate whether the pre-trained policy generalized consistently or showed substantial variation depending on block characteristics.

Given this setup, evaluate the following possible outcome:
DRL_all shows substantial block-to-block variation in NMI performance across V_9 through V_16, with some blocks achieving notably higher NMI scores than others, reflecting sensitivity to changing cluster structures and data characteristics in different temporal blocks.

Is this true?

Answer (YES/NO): YES